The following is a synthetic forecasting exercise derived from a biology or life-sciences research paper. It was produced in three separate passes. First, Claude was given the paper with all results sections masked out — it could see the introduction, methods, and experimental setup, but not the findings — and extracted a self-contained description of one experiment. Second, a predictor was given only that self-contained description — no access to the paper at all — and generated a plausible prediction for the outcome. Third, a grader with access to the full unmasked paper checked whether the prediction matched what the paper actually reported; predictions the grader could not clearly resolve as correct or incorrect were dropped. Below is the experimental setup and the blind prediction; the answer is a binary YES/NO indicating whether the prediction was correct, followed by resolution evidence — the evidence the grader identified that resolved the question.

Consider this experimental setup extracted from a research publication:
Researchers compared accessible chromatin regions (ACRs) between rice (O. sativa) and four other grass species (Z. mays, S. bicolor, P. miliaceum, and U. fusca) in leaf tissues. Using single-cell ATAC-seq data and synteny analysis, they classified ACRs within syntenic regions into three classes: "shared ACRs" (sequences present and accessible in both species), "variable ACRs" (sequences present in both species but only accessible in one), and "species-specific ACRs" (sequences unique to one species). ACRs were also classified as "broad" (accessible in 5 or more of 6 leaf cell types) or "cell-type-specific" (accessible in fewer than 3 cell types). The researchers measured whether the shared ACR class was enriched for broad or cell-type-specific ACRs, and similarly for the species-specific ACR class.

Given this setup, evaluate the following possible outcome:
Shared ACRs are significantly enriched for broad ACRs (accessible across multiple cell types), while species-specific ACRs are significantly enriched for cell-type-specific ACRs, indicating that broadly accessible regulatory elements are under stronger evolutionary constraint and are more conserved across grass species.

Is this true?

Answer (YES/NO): YES